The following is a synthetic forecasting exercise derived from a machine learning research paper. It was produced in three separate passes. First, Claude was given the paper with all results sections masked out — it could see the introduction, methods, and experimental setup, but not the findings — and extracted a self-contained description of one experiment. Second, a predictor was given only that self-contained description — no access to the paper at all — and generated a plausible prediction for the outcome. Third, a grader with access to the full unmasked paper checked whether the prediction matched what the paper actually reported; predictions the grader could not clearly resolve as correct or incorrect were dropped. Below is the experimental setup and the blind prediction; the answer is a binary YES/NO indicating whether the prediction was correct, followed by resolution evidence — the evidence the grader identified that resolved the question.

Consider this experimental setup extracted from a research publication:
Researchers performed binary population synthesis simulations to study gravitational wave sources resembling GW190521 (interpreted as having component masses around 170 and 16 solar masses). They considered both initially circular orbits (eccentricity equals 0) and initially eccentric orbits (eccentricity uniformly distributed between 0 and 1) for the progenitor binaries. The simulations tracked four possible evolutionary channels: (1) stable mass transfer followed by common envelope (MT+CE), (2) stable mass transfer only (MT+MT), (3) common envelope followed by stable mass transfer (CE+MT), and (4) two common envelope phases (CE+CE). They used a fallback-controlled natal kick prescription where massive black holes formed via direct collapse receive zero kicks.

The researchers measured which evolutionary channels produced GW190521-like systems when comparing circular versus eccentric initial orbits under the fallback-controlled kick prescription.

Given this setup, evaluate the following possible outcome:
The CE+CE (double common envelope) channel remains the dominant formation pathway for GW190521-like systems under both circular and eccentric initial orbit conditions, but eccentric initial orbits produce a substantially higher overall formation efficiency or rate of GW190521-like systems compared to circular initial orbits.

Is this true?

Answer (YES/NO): NO